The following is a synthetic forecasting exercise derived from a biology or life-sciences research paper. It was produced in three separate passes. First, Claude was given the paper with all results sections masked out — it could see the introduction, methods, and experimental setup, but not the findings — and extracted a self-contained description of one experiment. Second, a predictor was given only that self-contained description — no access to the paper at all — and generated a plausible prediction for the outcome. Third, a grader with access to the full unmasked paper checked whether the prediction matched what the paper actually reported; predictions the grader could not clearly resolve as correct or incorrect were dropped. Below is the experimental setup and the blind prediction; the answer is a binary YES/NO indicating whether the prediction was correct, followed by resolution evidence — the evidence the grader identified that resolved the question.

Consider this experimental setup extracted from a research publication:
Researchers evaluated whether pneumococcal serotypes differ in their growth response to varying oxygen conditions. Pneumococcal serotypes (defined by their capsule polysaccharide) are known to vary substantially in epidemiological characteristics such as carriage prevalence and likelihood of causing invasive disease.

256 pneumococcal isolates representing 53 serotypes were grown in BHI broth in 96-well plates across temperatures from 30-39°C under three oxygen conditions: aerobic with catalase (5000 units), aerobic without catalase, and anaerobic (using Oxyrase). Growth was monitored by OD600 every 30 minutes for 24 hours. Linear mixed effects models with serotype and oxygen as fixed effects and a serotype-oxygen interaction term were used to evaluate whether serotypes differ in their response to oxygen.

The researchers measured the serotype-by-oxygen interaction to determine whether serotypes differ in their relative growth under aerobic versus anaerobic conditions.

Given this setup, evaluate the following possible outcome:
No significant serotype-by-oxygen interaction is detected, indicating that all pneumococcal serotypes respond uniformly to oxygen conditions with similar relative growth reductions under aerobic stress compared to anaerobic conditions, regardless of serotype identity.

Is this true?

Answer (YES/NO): NO